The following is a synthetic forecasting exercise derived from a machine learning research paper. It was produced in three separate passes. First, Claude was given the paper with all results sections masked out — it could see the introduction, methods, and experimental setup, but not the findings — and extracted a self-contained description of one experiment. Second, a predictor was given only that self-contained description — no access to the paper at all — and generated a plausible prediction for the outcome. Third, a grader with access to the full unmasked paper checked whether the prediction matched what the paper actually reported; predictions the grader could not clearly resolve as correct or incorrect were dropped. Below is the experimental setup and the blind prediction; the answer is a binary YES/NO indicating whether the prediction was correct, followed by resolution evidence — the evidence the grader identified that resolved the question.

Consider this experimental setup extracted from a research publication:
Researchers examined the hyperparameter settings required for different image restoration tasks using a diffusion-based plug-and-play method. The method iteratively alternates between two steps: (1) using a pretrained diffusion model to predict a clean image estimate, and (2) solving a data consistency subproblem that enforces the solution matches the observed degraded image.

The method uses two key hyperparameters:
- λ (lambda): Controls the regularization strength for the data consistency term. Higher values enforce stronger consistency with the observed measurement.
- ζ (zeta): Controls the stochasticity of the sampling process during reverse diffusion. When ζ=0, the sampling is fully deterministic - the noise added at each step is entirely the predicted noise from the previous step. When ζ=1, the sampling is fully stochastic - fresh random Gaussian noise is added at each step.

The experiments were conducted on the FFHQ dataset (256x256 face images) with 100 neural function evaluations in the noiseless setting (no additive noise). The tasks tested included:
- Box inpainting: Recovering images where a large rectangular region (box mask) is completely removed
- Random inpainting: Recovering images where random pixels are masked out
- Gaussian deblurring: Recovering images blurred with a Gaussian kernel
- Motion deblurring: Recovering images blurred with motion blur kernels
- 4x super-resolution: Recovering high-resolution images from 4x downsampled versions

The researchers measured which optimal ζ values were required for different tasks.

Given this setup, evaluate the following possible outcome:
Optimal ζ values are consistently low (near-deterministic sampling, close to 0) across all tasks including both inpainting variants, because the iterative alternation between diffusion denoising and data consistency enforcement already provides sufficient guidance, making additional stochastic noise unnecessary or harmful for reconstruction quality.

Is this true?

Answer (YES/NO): NO